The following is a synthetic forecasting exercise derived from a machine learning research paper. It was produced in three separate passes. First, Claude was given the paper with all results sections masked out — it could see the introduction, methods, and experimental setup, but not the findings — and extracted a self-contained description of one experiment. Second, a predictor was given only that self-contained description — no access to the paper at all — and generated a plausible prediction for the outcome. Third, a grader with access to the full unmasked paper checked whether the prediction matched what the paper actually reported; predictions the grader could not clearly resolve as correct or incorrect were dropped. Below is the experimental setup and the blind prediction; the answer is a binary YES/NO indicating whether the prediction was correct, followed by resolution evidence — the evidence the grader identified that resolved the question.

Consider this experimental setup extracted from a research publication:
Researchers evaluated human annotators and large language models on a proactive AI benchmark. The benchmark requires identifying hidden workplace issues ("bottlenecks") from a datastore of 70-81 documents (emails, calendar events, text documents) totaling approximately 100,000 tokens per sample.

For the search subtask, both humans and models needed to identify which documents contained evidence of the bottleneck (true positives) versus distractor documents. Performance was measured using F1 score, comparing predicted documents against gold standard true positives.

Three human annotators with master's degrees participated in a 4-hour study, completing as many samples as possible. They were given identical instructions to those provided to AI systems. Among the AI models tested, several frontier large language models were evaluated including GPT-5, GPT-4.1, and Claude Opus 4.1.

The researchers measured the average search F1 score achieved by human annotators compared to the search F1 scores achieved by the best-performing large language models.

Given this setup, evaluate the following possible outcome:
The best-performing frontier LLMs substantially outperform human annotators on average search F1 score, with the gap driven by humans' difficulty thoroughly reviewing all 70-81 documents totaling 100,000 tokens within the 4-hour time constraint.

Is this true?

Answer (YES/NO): YES